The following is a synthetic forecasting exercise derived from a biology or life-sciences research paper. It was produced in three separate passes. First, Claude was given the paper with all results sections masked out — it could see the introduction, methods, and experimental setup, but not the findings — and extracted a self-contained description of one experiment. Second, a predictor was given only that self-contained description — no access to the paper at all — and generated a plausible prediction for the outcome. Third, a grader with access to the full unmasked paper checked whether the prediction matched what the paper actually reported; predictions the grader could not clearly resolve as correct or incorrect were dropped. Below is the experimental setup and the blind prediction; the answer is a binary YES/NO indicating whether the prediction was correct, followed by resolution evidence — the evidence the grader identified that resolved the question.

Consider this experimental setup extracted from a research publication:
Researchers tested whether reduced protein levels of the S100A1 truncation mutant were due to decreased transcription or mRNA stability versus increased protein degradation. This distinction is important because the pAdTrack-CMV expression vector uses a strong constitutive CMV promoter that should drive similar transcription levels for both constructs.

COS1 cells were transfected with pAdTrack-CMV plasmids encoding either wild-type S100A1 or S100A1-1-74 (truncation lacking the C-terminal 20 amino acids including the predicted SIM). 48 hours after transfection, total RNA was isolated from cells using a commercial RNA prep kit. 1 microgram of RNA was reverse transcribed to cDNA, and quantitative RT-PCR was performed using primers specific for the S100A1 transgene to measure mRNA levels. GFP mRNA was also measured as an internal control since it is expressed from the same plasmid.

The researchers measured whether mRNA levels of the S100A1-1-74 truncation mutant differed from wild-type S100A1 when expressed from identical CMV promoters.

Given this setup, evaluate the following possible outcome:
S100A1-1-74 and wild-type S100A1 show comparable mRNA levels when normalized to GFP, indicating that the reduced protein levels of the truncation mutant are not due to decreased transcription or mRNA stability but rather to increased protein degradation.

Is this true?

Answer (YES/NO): YES